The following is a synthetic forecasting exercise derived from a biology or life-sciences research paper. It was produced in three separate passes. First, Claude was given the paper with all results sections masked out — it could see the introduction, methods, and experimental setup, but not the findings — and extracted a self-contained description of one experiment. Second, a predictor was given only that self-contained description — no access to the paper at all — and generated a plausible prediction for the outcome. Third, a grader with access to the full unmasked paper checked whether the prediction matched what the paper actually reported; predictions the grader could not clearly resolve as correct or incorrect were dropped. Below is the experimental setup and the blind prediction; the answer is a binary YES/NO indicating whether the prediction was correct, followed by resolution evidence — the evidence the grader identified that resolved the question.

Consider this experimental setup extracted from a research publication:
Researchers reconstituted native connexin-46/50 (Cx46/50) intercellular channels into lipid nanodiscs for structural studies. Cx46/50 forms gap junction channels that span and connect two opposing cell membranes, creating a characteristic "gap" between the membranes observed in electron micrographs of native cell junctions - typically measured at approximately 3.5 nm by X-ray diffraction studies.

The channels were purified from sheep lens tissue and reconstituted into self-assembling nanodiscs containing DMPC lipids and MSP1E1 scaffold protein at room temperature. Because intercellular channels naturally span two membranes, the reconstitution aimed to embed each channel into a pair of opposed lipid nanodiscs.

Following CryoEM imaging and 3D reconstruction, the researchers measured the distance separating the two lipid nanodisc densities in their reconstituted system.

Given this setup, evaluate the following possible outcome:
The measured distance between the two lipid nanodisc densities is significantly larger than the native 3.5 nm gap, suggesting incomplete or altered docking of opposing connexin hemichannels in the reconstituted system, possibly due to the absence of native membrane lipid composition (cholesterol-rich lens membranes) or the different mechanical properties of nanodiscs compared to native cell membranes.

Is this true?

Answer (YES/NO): NO